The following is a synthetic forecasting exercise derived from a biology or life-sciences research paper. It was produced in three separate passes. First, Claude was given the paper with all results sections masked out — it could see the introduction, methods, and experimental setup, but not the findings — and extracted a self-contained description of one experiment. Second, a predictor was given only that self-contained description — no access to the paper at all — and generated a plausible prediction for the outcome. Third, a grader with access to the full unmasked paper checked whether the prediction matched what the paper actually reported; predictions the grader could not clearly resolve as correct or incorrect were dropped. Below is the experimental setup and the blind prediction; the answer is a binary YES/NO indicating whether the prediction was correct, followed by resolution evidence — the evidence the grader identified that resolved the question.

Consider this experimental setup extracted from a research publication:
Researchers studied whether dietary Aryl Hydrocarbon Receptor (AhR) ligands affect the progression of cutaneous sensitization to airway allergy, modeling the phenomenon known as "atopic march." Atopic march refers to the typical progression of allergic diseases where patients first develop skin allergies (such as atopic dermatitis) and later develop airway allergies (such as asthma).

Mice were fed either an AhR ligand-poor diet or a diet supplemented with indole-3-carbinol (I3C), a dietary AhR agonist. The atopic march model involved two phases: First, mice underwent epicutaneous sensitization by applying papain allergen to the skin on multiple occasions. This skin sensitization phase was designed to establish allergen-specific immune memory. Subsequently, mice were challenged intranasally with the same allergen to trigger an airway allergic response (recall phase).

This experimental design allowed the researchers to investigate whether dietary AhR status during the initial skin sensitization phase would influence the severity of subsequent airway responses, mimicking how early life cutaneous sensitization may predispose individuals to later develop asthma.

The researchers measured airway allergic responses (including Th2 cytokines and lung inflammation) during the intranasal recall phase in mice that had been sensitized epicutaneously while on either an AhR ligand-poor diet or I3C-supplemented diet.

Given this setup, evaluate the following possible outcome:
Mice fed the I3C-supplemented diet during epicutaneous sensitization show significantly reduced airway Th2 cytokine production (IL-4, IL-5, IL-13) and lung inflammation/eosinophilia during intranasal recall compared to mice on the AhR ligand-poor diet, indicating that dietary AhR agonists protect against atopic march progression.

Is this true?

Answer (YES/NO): NO